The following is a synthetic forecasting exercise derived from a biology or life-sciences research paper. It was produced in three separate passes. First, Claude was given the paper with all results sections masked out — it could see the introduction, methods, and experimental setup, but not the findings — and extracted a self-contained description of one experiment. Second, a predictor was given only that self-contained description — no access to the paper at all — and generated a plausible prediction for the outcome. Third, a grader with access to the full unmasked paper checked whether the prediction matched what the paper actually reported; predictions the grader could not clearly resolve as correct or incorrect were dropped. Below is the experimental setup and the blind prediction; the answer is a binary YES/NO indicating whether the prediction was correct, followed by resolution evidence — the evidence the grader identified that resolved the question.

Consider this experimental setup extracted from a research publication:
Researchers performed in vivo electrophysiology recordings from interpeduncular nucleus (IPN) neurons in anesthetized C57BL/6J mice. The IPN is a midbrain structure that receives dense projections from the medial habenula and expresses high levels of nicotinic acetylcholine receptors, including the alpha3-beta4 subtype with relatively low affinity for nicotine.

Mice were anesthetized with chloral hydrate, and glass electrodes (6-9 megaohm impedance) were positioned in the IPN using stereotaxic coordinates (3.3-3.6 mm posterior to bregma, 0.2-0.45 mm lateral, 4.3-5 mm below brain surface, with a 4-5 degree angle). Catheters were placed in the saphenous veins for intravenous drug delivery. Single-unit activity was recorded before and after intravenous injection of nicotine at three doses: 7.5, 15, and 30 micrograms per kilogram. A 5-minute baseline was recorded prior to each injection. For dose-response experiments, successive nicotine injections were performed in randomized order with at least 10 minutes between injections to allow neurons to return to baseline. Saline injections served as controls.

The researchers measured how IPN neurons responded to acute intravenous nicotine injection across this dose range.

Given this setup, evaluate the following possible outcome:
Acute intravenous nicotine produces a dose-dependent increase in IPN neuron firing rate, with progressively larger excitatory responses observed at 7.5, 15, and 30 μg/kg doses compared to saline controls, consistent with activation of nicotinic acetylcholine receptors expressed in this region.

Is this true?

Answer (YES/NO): YES